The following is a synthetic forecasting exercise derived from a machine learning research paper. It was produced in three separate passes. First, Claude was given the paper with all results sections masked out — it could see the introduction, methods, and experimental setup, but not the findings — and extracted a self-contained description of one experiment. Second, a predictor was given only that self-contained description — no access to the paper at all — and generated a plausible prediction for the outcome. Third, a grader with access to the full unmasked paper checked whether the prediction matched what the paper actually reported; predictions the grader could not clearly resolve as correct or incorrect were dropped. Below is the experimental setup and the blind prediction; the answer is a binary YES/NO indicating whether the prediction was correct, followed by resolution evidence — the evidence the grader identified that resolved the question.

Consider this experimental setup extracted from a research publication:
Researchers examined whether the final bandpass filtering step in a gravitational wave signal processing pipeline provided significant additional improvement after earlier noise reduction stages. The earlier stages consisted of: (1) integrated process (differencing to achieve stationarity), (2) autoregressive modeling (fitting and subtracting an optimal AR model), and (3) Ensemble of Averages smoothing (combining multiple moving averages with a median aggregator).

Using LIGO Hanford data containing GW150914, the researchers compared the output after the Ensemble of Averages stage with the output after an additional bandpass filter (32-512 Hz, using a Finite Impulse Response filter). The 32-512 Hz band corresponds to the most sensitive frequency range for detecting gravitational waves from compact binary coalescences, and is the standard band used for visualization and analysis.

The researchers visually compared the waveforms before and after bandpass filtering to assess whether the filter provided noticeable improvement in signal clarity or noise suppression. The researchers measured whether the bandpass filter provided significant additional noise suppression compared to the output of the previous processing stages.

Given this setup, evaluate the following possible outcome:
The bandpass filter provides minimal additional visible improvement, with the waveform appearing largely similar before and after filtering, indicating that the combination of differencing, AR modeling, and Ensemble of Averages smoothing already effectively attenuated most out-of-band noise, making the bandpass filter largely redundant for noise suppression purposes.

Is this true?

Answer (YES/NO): YES